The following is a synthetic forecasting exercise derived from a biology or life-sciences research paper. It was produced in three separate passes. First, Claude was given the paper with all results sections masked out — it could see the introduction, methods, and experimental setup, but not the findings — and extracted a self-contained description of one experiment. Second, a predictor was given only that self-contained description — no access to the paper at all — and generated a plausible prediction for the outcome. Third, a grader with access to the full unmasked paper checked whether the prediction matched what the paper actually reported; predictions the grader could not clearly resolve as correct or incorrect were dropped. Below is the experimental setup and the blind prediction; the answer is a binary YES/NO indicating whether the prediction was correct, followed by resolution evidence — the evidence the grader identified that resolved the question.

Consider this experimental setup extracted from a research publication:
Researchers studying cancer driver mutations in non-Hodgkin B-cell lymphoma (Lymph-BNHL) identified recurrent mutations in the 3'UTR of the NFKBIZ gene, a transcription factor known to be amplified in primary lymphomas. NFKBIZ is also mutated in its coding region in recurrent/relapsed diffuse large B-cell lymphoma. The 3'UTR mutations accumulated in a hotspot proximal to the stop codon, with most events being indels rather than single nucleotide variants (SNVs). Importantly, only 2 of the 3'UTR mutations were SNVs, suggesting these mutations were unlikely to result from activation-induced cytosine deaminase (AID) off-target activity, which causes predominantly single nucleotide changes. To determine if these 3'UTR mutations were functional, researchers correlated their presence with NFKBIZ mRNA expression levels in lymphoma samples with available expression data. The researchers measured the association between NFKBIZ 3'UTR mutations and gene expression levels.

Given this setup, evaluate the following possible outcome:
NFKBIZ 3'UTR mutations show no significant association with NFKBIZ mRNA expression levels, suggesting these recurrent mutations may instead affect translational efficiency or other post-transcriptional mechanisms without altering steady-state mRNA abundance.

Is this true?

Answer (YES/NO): NO